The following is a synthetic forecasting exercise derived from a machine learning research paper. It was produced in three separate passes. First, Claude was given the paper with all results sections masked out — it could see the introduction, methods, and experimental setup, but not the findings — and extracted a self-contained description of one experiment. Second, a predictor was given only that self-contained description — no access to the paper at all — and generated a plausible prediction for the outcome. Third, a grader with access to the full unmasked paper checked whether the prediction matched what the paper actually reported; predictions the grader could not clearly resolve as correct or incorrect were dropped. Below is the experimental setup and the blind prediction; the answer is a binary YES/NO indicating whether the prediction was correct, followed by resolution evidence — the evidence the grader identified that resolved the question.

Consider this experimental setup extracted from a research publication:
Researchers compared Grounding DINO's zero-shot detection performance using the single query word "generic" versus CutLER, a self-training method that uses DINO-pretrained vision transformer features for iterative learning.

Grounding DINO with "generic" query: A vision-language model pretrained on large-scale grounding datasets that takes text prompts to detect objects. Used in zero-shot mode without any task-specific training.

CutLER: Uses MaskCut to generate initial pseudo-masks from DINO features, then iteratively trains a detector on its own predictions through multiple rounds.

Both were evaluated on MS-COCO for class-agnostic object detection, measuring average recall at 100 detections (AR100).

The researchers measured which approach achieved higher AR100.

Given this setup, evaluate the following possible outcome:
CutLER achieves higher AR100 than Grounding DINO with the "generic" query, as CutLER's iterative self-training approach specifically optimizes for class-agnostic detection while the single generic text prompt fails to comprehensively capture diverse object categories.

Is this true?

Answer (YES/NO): NO